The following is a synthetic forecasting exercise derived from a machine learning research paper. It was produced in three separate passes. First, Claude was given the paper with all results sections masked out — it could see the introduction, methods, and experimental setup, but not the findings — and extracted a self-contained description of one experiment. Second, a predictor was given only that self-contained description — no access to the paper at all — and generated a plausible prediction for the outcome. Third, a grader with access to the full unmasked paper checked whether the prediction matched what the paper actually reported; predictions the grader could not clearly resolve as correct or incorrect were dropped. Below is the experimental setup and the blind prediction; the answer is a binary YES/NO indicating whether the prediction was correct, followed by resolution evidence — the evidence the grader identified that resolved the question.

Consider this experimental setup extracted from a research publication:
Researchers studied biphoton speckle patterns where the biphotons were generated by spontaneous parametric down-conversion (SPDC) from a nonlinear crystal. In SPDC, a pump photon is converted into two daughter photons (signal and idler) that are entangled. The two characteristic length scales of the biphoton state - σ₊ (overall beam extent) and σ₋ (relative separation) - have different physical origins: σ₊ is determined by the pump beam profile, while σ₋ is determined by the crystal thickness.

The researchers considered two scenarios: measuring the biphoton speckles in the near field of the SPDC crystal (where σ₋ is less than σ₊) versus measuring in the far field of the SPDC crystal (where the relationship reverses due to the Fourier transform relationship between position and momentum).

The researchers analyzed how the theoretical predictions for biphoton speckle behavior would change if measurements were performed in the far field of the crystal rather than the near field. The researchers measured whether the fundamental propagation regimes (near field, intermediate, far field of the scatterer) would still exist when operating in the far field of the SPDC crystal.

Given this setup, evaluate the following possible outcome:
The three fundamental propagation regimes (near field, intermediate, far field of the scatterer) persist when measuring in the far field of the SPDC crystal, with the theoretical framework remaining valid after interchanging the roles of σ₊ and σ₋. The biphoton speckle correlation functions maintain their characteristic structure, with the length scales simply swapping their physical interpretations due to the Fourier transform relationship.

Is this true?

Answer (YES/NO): YES